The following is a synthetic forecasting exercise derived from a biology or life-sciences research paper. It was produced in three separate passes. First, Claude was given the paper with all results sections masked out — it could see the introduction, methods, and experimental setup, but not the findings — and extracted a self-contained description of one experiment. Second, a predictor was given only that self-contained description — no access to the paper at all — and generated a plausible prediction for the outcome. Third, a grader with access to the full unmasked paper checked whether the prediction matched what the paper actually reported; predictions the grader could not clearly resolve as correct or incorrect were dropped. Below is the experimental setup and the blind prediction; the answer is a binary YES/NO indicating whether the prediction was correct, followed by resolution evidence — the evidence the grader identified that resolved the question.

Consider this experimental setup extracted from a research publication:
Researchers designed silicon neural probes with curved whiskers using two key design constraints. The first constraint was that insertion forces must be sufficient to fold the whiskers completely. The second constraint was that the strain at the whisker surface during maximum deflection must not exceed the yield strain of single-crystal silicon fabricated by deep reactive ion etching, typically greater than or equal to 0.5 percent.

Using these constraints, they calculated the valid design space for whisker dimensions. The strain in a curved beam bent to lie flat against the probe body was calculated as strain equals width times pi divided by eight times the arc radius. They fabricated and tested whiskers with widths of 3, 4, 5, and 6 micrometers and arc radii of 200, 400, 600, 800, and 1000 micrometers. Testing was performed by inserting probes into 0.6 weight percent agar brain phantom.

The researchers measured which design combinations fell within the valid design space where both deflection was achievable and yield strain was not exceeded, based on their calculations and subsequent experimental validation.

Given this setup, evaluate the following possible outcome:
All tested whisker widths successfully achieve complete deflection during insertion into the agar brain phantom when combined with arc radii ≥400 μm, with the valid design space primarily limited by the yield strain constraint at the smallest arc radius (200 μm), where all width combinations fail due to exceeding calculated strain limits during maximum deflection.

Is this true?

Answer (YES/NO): NO